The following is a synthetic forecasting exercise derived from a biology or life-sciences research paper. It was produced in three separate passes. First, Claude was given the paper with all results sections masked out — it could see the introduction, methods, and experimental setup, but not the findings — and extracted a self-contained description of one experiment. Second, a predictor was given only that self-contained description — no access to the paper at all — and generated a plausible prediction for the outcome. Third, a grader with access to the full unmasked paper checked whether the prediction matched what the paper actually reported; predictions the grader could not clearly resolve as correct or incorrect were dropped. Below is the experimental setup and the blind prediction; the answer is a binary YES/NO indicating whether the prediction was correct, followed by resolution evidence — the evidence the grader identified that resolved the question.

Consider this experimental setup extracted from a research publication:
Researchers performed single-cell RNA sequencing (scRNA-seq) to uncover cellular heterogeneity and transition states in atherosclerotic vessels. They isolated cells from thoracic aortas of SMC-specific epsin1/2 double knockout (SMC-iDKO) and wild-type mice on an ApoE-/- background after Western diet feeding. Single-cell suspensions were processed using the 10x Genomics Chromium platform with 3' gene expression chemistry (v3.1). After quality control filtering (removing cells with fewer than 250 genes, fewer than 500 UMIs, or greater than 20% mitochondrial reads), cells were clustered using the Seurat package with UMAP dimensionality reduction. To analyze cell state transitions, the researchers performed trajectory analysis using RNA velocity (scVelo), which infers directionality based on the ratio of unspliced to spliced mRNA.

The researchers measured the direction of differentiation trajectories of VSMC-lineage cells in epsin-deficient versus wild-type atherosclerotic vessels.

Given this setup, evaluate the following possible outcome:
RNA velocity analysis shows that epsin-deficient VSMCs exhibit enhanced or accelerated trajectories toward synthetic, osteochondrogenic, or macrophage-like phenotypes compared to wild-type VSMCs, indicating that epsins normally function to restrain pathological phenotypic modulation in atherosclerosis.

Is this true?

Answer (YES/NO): NO